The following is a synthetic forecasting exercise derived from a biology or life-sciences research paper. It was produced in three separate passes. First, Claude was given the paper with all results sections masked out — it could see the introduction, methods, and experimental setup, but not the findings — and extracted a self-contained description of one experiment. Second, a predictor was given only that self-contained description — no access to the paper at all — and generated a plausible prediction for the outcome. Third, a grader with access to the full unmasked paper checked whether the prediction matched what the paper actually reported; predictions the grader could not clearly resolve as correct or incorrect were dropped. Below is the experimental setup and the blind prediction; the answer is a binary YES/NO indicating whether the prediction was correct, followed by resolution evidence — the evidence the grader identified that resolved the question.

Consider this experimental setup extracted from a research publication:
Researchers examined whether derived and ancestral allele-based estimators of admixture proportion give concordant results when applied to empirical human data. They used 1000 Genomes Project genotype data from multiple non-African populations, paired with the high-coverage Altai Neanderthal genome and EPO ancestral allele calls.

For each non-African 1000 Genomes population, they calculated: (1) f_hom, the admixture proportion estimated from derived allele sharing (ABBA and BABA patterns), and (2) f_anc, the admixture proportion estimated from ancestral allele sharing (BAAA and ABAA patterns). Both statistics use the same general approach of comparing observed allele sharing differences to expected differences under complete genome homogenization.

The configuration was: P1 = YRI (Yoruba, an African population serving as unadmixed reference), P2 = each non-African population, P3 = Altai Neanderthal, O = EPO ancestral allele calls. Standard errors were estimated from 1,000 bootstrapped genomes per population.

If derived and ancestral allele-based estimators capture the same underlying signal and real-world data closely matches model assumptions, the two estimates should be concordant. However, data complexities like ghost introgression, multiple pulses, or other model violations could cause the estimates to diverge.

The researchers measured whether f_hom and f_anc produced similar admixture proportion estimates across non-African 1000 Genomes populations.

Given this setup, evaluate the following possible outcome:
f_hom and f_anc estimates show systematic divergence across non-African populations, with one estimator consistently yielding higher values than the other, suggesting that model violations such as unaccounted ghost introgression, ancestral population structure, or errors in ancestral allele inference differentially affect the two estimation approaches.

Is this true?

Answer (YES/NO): NO